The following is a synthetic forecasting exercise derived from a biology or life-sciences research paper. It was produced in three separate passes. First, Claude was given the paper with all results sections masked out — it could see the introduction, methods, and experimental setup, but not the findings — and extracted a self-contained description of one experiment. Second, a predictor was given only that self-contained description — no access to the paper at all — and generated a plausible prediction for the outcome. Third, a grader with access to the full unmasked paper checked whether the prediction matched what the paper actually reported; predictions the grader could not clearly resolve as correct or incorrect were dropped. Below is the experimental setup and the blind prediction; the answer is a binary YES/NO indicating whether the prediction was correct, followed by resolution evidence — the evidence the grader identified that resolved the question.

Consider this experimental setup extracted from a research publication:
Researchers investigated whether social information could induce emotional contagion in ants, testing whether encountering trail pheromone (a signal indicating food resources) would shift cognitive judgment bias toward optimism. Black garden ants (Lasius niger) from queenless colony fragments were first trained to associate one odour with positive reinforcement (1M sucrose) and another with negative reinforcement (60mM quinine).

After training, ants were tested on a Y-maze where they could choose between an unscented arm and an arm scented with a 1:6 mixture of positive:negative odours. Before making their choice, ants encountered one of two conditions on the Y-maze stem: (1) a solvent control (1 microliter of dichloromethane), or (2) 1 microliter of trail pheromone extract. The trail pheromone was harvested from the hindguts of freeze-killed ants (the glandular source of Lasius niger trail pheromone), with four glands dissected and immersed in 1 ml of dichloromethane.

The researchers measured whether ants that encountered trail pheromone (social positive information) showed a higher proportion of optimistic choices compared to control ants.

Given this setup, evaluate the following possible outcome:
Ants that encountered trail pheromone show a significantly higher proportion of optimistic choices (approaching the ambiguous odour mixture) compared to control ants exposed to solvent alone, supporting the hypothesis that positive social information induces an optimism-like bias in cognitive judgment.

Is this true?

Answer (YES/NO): NO